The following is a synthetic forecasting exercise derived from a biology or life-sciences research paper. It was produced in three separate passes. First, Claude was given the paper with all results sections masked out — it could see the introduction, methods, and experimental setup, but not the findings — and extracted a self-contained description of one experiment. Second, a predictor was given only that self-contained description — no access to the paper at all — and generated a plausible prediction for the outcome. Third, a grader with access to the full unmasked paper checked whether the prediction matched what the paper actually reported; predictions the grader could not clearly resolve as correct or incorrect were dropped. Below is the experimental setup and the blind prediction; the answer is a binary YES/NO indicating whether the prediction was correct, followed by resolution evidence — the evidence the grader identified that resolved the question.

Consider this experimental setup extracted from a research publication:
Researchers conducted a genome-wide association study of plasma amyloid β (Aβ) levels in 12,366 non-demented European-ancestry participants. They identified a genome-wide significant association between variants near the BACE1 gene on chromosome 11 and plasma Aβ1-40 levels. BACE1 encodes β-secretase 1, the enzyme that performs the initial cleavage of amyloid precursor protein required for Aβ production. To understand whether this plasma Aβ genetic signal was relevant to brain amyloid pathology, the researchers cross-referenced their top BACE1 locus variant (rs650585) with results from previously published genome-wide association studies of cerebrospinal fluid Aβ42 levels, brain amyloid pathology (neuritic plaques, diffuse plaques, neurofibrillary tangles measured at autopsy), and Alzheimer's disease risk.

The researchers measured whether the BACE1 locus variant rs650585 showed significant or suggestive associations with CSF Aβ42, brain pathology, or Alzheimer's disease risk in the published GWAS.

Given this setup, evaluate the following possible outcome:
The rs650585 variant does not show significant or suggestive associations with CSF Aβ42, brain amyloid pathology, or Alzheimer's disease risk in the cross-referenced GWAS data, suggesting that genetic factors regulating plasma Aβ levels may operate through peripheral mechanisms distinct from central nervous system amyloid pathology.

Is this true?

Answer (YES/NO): YES